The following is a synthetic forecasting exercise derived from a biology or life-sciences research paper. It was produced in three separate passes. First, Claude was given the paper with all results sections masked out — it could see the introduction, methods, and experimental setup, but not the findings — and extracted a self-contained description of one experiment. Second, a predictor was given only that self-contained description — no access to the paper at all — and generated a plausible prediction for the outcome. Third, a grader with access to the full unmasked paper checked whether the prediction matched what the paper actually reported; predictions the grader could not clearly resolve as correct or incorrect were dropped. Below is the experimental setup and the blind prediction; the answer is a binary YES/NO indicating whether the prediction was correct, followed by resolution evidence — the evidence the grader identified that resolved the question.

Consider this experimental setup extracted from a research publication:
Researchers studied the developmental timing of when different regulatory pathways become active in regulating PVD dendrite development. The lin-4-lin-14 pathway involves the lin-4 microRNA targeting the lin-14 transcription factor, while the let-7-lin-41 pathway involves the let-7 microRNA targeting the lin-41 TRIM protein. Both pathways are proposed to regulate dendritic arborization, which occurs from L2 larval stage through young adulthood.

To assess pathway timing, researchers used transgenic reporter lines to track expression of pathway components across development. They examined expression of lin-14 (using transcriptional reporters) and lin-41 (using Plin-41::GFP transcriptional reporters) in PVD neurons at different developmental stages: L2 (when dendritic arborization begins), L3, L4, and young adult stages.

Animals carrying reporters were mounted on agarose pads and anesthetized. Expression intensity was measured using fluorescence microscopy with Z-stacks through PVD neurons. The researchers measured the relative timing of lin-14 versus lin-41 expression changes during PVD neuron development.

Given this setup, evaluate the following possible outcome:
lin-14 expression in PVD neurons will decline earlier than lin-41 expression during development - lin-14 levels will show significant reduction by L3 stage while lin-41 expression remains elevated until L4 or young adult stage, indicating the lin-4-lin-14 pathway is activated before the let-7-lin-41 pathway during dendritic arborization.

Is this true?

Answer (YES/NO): YES